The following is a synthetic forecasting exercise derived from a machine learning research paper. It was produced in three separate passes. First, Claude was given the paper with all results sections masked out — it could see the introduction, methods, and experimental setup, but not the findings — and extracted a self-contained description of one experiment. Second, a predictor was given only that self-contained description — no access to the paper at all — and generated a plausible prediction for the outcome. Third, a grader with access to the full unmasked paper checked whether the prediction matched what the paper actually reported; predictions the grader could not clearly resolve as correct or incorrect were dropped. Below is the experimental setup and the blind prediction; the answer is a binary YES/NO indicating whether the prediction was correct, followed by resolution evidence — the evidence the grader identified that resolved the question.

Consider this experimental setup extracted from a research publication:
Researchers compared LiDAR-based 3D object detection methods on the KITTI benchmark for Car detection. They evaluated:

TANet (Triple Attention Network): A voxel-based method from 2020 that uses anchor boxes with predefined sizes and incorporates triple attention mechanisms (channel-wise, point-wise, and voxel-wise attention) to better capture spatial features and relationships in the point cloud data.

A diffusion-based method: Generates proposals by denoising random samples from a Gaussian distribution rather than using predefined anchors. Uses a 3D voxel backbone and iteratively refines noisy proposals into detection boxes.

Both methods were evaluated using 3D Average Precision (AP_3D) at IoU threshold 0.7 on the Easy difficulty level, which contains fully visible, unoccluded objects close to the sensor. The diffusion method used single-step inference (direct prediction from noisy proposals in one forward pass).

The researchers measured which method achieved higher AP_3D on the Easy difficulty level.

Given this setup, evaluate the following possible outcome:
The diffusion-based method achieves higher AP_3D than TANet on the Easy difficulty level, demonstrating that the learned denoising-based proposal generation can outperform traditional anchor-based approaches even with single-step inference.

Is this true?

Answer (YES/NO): NO